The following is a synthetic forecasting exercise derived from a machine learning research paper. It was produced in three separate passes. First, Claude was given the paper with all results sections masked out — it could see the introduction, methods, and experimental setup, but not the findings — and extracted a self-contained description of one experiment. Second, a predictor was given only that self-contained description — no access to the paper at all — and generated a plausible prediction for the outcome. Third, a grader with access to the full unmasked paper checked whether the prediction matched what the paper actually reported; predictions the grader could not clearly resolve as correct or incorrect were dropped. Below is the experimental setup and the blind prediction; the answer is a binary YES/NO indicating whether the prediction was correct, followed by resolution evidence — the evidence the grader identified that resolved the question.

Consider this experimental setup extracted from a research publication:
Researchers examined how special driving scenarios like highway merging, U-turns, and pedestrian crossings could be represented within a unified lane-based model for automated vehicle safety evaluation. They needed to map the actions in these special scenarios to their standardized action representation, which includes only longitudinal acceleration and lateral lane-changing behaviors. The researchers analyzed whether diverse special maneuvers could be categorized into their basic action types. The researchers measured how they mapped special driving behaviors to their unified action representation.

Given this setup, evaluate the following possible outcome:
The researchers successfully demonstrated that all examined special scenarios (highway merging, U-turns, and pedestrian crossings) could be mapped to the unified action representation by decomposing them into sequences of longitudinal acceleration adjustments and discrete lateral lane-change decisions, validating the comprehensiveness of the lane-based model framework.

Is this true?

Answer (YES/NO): YES